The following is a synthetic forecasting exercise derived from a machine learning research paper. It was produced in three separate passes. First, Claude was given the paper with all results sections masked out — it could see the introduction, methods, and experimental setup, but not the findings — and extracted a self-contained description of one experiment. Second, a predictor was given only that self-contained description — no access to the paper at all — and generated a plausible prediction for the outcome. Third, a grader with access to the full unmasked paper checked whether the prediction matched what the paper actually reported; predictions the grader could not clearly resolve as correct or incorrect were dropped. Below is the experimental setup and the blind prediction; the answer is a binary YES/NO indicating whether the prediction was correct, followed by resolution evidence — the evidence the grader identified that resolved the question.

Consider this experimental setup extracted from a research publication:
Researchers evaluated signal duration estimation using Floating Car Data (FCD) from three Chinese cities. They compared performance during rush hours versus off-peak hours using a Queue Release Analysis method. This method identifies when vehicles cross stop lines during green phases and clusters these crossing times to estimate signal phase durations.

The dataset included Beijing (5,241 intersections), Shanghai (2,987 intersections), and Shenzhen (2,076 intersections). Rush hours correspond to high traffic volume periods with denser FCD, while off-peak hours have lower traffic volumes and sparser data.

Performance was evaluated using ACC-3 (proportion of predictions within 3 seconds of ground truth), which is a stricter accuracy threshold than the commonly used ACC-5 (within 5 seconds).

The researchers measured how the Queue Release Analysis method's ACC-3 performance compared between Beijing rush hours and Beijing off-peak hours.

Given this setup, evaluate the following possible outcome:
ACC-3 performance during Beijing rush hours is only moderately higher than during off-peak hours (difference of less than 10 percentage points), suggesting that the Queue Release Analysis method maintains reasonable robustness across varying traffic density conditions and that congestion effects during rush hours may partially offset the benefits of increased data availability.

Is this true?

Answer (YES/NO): YES